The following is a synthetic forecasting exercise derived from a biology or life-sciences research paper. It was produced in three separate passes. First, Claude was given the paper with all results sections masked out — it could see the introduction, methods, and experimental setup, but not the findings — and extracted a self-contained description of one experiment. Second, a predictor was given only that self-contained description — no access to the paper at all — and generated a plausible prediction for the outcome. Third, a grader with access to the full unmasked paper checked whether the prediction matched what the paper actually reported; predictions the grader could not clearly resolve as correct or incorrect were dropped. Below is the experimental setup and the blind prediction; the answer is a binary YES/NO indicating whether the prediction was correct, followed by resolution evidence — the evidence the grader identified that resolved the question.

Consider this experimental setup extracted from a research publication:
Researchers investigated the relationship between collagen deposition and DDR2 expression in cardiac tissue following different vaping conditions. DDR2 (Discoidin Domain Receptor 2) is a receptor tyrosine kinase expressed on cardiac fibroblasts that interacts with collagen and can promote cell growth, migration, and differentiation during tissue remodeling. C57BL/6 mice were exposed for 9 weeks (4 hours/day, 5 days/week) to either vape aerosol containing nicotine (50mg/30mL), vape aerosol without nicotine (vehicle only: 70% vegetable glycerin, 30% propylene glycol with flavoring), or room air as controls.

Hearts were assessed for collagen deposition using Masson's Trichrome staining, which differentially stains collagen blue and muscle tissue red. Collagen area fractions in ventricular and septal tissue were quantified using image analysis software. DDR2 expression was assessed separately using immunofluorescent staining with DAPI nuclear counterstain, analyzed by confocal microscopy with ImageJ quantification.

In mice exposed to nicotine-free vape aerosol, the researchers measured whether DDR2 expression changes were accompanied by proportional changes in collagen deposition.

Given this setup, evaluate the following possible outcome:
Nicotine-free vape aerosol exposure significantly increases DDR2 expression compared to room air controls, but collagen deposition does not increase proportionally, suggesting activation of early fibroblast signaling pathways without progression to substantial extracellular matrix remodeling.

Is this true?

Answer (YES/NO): YES